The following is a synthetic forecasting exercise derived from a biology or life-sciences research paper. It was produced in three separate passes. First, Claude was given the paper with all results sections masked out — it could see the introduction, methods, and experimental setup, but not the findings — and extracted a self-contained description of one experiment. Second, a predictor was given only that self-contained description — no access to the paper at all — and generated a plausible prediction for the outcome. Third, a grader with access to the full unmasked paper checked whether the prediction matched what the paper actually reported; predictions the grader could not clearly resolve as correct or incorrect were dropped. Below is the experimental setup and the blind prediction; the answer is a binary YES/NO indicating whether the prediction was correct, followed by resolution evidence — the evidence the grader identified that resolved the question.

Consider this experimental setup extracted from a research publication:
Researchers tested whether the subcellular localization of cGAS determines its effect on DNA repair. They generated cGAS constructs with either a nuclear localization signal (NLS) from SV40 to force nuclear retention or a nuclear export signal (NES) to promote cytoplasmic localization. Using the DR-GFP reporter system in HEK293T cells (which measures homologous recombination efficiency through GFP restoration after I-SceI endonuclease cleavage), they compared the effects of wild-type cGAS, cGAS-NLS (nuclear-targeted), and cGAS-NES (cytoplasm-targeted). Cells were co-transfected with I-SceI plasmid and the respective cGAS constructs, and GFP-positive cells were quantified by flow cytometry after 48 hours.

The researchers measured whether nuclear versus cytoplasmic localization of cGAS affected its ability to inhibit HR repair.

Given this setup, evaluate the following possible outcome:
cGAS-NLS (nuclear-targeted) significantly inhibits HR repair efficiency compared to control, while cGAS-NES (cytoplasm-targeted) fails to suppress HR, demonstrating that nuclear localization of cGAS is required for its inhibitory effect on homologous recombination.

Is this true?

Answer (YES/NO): NO